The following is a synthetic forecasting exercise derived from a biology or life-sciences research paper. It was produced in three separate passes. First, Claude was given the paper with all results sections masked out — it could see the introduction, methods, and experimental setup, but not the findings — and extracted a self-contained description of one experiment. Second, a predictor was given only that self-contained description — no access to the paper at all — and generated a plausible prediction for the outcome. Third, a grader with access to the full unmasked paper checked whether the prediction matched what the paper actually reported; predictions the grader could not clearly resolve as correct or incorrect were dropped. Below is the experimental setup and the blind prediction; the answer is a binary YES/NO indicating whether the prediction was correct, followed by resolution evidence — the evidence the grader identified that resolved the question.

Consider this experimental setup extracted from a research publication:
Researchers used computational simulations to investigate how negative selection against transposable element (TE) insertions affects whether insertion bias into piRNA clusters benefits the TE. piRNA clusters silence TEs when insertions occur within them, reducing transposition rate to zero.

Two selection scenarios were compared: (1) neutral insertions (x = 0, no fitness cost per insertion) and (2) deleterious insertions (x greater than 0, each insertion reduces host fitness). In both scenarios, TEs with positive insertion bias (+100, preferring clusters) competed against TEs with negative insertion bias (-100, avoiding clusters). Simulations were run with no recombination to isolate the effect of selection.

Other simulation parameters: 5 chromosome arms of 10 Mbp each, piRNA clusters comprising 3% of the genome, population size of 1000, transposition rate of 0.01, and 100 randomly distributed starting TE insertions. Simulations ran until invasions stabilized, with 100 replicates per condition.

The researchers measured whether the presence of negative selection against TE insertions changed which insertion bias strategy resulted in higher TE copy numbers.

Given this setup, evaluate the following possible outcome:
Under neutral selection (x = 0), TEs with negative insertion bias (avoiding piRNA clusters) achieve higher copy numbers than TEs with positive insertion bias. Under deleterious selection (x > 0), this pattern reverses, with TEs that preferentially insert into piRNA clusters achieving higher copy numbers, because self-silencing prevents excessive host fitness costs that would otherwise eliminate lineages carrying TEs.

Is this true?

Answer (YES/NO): YES